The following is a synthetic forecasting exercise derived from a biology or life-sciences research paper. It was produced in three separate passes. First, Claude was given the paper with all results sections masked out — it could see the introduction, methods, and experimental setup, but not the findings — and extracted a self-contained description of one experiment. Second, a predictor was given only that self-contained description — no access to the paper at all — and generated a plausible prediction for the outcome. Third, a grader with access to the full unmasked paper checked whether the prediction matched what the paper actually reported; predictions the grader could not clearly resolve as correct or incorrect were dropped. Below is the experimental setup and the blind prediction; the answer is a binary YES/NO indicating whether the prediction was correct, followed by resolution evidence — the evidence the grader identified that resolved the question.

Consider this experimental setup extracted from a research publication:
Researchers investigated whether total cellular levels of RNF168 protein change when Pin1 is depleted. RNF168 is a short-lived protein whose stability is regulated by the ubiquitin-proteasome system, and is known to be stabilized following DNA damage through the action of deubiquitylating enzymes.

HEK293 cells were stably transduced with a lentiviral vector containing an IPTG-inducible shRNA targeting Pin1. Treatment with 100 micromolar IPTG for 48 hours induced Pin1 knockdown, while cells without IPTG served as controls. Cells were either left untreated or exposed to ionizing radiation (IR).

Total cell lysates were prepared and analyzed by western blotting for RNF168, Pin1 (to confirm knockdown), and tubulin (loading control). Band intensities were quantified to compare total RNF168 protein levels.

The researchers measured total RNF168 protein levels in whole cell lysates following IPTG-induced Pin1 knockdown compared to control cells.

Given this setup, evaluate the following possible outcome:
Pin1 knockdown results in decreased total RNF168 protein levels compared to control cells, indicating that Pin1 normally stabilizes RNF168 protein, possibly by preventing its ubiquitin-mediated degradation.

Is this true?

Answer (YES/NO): NO